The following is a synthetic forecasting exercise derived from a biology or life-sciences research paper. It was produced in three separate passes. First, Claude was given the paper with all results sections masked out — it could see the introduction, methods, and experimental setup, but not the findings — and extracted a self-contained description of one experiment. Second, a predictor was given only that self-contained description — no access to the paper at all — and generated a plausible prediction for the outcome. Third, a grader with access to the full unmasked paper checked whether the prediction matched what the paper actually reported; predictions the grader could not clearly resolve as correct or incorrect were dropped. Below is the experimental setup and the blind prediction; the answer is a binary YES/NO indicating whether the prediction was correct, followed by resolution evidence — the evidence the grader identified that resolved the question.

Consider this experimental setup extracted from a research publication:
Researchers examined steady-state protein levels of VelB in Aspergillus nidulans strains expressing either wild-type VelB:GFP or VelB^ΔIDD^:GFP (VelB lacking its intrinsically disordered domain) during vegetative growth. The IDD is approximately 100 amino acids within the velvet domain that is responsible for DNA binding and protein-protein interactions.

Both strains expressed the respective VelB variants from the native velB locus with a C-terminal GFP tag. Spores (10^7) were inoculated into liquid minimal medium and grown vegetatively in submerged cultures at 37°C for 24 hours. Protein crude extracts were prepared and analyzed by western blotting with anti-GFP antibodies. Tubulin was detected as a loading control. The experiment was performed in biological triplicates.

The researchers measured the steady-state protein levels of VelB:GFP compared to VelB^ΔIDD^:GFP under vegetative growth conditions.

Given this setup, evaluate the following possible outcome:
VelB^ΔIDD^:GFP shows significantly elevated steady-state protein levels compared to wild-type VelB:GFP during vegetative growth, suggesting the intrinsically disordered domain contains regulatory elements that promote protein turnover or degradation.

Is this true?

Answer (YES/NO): NO